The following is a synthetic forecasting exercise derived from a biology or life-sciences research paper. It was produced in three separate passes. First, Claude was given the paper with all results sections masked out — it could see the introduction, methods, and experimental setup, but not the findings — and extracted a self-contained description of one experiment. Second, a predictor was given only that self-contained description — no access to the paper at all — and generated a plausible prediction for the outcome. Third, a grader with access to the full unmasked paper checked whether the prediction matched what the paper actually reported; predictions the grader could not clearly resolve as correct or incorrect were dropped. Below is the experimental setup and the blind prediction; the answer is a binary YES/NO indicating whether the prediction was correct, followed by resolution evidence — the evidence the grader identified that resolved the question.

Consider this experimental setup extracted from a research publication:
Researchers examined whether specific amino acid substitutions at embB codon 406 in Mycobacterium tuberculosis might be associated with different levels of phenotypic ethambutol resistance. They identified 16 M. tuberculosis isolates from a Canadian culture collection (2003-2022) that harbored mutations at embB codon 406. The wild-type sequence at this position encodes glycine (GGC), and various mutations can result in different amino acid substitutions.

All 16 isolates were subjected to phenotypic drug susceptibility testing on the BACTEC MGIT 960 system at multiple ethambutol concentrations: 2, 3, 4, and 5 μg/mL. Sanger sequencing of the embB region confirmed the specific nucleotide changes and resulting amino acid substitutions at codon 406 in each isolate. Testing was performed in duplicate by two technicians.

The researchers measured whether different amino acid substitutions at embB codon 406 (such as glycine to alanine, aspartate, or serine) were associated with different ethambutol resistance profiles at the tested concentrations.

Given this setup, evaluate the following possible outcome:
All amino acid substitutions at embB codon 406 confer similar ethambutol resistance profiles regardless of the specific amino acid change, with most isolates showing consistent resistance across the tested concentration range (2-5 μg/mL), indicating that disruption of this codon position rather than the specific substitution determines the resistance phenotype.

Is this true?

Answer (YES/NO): NO